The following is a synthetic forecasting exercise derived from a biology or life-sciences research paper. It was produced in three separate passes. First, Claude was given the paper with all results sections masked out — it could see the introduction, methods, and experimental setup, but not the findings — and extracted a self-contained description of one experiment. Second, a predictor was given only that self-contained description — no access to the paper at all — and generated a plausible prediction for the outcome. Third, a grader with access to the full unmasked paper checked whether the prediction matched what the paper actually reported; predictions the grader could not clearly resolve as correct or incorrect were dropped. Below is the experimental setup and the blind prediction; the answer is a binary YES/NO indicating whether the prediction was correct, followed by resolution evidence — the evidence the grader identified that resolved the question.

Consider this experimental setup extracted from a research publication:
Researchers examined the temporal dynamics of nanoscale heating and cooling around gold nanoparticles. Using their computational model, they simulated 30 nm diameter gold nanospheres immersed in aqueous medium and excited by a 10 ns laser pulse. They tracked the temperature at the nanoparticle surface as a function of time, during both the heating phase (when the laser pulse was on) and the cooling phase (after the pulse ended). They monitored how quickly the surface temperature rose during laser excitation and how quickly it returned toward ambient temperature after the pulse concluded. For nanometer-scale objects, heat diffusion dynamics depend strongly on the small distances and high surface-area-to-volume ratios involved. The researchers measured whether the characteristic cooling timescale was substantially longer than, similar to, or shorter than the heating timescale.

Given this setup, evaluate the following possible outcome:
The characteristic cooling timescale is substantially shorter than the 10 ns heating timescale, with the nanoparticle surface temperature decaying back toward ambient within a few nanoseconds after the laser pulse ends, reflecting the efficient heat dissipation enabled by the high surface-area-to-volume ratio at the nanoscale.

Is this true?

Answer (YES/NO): NO